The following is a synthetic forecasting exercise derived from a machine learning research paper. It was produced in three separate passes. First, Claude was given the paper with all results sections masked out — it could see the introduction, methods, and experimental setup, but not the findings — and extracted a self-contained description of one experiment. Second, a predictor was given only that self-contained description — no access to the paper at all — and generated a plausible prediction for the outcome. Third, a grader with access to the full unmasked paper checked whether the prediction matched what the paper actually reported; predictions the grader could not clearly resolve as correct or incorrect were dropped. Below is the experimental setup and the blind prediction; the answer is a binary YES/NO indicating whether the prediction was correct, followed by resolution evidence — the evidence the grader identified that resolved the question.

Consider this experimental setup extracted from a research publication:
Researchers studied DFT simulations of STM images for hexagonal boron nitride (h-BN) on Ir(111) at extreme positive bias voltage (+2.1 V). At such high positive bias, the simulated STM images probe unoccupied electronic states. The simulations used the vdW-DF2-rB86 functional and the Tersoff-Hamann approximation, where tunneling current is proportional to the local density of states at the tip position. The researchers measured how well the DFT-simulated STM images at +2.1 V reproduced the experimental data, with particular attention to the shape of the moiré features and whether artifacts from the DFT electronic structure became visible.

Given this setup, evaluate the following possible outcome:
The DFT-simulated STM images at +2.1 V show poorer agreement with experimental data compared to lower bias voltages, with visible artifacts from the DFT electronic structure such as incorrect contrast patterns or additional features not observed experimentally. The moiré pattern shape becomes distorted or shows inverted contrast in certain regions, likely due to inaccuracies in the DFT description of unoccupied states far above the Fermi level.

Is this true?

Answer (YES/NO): NO